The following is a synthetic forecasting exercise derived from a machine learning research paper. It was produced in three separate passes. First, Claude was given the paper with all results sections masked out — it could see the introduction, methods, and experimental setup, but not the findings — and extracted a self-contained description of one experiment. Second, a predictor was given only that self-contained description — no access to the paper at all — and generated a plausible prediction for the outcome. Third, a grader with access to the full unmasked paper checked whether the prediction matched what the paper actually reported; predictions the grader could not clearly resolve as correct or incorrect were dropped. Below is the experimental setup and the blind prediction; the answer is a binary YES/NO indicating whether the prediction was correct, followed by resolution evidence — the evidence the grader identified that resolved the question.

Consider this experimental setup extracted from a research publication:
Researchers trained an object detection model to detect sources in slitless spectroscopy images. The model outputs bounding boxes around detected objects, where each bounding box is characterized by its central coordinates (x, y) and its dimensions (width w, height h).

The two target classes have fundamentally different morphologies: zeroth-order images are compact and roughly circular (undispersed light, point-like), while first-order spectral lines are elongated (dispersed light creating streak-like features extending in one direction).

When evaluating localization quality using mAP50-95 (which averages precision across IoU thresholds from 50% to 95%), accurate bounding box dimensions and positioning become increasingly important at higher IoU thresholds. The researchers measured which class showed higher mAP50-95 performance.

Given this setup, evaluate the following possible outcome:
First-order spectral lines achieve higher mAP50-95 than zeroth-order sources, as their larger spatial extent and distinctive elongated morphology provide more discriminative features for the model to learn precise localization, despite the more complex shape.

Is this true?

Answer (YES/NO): YES